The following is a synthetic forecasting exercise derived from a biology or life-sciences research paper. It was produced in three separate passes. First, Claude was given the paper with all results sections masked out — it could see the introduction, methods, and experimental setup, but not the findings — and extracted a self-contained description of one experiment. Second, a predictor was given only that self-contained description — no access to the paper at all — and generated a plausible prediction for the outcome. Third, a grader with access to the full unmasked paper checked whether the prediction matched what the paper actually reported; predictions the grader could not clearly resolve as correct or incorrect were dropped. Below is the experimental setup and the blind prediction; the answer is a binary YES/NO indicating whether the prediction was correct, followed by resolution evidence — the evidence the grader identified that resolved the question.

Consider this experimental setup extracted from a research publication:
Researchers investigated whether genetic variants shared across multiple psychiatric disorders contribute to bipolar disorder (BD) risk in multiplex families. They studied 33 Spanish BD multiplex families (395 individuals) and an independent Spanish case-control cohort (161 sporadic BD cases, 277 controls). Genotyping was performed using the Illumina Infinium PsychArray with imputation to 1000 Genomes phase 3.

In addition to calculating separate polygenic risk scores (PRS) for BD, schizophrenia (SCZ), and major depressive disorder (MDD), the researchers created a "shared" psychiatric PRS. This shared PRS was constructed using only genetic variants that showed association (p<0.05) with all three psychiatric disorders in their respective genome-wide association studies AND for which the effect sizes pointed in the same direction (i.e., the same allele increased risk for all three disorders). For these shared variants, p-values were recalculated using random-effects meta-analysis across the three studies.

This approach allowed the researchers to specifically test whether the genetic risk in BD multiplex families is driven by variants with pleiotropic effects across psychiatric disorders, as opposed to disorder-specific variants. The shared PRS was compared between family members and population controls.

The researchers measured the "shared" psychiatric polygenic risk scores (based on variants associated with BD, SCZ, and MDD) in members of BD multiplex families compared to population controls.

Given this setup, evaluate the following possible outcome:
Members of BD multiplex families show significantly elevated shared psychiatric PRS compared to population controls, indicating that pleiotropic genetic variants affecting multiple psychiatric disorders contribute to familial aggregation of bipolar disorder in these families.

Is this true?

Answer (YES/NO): YES